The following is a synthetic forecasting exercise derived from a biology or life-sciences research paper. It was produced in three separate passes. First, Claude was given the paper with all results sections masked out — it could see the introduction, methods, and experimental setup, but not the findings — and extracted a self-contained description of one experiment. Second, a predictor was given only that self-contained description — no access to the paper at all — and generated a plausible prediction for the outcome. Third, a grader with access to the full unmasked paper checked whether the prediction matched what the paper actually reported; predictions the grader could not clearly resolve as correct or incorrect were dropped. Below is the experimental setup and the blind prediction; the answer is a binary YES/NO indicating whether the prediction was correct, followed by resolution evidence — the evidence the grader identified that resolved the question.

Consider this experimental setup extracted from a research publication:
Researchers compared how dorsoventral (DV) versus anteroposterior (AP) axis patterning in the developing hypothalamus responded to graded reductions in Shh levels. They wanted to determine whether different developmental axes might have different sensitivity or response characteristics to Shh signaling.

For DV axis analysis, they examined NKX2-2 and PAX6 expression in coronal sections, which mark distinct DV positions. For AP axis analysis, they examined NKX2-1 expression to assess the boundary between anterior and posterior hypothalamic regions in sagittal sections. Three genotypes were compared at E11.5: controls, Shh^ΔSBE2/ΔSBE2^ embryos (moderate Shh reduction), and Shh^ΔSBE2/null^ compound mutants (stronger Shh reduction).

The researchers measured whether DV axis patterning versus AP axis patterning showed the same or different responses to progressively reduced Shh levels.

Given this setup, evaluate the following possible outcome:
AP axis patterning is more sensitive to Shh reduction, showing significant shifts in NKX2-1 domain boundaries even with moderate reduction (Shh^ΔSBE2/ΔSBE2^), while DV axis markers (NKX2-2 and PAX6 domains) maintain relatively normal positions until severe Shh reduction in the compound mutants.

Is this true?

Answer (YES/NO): NO